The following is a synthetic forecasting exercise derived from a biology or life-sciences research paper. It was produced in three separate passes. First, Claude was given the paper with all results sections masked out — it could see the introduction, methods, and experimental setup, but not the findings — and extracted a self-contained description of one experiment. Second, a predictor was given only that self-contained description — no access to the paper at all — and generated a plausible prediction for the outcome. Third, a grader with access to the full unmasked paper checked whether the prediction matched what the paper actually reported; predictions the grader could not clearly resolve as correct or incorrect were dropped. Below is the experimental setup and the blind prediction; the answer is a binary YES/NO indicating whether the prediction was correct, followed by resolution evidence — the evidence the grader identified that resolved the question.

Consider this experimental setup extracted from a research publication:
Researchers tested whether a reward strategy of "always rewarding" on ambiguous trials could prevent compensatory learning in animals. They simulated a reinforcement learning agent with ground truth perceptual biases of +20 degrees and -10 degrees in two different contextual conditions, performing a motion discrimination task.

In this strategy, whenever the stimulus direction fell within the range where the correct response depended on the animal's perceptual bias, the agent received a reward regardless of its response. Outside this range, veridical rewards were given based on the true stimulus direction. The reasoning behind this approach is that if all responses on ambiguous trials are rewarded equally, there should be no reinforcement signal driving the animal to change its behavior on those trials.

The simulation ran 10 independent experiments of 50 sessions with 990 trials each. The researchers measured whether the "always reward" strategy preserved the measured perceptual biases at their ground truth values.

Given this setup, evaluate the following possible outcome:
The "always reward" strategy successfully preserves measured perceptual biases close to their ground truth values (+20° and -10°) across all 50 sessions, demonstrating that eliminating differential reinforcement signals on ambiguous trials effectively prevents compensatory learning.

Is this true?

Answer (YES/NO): NO